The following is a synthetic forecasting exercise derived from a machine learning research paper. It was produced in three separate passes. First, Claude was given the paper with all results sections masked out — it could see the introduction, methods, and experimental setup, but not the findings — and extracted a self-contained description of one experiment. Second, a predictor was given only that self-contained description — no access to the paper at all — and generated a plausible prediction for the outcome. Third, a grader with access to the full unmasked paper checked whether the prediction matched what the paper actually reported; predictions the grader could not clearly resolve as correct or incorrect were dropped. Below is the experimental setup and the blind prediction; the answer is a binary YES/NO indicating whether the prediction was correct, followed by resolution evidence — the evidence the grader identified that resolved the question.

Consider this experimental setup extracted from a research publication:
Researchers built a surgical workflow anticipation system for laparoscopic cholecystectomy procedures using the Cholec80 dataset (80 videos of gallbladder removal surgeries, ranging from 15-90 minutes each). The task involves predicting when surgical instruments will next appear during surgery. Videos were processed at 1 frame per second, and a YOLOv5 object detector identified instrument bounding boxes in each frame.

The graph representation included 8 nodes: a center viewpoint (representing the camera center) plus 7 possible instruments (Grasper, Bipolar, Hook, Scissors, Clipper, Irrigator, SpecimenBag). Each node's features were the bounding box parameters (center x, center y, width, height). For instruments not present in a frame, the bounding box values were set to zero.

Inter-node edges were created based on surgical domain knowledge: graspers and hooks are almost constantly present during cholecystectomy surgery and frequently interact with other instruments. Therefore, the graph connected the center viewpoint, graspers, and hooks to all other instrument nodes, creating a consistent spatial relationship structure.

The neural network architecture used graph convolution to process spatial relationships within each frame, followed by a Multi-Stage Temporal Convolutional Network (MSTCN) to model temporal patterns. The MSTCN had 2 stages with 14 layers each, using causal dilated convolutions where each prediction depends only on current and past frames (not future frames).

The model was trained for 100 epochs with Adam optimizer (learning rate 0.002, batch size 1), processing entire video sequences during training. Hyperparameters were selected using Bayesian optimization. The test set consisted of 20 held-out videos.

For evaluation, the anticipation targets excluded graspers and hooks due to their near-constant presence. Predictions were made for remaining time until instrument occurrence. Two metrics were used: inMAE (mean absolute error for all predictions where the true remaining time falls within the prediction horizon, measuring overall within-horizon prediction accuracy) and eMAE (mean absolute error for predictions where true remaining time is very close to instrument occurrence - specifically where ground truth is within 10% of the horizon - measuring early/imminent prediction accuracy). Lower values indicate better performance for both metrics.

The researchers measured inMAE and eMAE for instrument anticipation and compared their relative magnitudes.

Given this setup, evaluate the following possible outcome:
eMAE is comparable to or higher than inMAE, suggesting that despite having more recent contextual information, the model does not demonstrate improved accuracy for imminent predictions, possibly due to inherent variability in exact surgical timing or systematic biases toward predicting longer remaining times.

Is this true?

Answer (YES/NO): YES